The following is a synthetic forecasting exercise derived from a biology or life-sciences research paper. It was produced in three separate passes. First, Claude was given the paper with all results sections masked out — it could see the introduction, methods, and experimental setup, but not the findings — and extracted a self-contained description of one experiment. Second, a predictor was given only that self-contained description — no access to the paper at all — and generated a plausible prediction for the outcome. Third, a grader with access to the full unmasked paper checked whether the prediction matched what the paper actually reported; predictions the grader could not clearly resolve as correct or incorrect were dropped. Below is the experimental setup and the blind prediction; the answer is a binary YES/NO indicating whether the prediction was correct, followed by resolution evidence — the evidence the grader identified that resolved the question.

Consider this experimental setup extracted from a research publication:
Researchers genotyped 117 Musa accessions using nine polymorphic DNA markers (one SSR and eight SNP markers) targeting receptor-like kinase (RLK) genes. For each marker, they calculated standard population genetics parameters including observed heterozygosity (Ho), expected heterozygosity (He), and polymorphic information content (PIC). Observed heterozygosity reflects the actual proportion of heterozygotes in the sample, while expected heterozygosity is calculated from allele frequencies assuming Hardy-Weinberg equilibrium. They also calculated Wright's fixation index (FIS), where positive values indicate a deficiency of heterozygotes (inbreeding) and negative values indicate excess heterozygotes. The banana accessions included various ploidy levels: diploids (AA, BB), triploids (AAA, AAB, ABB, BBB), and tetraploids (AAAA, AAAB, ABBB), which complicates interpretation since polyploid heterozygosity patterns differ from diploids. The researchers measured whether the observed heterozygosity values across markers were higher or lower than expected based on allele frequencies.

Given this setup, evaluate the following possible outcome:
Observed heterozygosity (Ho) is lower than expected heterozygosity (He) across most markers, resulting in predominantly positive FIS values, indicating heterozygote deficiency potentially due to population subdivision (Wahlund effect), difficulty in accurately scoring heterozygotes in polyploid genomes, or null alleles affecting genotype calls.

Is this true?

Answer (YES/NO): NO